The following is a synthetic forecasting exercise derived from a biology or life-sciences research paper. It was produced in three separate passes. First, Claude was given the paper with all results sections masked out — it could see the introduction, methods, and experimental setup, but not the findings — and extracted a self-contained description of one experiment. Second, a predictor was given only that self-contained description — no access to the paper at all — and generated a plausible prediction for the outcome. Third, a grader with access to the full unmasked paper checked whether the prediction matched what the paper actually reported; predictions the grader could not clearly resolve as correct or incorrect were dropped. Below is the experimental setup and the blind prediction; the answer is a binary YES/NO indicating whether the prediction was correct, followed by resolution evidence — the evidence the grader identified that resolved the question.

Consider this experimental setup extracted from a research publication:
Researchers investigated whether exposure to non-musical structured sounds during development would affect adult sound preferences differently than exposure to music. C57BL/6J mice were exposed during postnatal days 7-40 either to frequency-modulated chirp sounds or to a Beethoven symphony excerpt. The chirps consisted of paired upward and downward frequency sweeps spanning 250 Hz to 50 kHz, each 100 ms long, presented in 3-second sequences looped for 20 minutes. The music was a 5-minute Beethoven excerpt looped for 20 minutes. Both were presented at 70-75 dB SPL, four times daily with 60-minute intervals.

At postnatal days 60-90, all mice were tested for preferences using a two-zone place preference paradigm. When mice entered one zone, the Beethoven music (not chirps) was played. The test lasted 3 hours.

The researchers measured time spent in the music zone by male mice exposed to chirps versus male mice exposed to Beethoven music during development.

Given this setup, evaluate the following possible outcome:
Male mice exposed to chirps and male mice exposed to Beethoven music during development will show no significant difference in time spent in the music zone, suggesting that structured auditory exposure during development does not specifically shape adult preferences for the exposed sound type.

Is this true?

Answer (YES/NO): NO